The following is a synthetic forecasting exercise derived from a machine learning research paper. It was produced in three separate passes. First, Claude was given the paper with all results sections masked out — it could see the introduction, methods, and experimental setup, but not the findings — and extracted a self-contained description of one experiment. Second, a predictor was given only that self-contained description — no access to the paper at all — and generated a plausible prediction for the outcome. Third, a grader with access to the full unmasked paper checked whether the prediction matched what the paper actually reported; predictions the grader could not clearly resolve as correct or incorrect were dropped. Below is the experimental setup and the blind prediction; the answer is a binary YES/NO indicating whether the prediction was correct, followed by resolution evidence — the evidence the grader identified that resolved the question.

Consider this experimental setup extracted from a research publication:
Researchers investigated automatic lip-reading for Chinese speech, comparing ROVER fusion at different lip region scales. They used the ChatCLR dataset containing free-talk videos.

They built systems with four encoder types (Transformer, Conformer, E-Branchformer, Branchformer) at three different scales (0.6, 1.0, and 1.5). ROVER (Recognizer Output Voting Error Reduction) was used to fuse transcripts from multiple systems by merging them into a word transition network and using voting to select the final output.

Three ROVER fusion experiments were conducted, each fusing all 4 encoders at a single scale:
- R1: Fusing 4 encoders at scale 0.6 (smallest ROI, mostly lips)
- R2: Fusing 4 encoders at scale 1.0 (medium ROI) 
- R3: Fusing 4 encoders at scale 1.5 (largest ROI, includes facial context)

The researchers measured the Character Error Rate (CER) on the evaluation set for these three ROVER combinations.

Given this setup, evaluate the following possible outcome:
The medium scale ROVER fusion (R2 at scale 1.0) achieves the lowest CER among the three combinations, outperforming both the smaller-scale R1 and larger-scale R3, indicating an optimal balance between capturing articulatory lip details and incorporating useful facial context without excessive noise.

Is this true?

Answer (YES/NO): NO